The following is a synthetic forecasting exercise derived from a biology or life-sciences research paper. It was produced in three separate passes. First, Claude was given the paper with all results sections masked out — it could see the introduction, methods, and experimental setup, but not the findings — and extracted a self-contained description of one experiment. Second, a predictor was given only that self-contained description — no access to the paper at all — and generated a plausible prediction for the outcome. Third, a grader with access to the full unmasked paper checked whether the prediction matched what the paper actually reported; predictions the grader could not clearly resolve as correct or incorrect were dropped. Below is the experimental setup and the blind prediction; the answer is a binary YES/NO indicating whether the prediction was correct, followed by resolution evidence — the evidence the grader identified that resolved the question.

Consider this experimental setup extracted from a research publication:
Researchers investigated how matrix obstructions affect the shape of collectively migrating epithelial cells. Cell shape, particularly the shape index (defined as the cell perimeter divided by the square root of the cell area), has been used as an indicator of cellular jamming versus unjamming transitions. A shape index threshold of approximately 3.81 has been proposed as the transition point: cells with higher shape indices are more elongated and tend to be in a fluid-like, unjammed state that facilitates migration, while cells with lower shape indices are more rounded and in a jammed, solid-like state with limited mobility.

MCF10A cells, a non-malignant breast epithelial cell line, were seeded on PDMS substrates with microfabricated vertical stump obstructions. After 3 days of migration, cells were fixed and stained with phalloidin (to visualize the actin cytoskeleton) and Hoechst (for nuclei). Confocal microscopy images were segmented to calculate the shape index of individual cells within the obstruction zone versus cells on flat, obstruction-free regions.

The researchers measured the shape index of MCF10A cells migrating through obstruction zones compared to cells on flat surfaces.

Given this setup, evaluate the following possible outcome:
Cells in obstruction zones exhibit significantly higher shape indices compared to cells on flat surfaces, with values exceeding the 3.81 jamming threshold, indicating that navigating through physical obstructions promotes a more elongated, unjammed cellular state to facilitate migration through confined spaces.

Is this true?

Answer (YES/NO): NO